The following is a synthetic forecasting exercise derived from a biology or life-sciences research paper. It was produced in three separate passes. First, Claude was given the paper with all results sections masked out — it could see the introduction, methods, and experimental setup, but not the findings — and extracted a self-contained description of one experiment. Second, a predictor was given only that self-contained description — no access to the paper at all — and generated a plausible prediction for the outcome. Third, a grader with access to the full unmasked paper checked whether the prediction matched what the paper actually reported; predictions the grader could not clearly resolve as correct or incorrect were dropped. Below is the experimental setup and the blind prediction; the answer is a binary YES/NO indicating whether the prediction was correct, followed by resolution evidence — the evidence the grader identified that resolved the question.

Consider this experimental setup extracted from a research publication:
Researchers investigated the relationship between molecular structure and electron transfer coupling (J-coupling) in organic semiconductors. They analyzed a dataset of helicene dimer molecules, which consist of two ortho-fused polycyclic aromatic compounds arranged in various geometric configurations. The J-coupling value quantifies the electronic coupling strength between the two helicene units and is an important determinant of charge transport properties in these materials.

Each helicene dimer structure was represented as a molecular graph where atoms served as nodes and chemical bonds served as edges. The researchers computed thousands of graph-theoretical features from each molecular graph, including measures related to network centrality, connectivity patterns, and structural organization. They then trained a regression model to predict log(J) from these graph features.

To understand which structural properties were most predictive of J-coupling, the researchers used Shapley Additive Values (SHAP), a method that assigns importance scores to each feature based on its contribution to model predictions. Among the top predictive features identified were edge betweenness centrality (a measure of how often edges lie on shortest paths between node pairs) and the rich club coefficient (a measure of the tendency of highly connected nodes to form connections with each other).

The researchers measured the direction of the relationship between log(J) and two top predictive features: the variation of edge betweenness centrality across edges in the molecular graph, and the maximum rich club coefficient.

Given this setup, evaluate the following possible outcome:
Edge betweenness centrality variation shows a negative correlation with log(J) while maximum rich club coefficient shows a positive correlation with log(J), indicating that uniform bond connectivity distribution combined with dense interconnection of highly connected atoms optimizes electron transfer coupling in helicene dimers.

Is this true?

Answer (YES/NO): YES